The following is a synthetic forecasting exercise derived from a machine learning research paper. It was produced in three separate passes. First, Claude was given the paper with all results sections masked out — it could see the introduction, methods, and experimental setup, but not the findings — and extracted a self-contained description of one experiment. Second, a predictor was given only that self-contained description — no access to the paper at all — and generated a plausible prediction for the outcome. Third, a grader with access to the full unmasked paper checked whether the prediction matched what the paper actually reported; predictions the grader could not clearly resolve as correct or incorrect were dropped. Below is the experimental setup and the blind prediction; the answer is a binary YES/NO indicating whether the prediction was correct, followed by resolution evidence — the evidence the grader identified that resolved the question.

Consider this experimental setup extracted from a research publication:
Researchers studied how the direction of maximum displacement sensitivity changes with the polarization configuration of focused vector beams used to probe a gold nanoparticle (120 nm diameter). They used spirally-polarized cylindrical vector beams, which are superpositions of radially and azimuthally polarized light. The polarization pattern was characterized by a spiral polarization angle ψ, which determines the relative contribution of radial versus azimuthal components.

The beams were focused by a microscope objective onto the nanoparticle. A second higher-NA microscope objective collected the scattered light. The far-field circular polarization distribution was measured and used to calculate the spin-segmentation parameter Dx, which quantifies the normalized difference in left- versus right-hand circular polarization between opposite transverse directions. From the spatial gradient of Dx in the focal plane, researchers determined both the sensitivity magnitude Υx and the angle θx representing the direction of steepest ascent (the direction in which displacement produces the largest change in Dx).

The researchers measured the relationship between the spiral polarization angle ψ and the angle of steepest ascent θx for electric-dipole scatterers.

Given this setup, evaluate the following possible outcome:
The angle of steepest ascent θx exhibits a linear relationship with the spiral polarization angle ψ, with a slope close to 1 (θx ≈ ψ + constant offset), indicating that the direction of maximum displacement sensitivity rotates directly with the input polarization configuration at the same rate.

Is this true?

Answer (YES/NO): NO